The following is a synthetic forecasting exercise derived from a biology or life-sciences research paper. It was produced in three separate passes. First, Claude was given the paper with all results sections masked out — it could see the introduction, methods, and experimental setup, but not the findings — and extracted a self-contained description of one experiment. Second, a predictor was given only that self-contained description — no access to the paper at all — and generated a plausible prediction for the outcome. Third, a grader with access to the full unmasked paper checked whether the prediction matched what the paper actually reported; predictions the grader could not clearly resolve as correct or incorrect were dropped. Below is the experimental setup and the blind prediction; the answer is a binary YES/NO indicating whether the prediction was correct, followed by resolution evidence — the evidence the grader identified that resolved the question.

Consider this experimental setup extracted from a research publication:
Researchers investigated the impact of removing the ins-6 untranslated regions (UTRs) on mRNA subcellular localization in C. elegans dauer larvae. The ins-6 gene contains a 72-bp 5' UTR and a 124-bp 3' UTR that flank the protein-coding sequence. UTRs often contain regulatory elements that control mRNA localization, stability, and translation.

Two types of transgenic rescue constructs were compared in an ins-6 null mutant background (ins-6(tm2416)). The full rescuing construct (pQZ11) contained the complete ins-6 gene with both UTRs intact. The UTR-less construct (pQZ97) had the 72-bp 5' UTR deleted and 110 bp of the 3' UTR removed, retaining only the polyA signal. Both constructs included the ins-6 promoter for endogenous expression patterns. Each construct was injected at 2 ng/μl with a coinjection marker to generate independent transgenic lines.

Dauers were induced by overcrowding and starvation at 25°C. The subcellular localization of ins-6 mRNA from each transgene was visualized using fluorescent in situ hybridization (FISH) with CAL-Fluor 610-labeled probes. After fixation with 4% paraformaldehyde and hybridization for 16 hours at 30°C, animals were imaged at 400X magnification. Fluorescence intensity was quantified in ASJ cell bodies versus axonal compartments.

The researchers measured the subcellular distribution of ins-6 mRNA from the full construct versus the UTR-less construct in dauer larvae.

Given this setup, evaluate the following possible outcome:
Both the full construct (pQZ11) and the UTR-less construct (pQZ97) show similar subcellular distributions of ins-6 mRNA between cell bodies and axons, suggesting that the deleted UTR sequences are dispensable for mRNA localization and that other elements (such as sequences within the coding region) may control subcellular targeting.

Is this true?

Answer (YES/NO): NO